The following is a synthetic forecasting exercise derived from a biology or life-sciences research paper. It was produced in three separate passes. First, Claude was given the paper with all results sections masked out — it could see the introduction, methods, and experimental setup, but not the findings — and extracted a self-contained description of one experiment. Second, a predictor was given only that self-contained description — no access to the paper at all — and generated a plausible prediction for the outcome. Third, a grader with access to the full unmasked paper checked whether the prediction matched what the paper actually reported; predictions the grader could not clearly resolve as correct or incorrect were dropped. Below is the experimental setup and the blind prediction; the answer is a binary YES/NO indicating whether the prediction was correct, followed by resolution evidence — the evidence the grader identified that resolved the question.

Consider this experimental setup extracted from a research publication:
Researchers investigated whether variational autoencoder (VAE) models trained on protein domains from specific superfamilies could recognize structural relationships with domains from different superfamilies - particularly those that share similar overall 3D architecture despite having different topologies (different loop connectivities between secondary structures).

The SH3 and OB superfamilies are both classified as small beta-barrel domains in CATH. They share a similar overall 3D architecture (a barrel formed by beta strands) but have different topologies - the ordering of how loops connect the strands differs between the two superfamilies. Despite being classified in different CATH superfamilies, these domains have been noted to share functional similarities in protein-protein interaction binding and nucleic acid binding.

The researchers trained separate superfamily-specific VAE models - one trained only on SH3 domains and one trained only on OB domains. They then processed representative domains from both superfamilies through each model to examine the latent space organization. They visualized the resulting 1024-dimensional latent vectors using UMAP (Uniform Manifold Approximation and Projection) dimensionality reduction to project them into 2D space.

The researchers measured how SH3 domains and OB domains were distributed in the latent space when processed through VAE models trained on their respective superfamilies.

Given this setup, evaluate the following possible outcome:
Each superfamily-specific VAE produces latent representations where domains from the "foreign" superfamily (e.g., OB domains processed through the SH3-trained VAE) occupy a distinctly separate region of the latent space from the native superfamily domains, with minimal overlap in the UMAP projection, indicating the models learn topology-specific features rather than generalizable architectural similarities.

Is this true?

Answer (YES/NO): NO